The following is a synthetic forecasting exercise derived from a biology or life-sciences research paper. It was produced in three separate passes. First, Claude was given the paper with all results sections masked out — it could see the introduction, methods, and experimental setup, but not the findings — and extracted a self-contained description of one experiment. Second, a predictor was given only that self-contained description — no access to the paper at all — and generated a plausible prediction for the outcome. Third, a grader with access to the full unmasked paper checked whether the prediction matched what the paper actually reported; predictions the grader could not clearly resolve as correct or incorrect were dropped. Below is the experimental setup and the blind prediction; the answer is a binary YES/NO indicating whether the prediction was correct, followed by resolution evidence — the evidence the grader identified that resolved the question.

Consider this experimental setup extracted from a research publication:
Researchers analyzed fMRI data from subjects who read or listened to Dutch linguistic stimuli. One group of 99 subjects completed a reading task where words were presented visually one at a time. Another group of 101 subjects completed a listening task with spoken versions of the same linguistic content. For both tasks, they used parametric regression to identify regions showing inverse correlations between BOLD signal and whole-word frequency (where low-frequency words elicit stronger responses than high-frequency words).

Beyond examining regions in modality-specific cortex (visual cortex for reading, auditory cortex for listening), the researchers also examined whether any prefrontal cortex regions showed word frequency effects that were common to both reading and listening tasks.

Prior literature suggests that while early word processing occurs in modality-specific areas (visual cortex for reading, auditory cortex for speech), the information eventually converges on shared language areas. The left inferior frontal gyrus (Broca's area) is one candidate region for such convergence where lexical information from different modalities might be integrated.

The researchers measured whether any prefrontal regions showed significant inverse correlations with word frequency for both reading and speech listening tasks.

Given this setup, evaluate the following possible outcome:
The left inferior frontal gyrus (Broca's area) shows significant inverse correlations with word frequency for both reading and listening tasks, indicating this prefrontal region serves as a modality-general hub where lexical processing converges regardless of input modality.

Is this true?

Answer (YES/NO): YES